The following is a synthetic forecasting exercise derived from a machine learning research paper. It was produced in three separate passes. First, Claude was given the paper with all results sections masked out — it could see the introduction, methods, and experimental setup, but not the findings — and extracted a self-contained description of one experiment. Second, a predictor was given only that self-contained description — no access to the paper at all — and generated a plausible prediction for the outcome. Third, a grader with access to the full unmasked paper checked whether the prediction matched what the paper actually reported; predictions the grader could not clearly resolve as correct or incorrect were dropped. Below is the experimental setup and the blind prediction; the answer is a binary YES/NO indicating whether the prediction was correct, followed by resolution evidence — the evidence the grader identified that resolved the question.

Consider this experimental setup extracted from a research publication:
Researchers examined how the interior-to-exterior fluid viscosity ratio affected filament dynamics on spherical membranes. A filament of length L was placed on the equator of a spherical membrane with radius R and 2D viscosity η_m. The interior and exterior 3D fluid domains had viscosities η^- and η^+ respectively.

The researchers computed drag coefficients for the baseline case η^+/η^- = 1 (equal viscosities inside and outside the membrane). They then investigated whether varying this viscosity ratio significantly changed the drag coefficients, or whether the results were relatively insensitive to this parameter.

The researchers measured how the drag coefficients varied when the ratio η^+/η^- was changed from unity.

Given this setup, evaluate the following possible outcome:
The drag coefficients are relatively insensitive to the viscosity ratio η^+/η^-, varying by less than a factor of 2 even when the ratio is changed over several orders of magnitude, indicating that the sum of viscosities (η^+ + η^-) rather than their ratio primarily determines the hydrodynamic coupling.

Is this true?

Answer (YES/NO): YES